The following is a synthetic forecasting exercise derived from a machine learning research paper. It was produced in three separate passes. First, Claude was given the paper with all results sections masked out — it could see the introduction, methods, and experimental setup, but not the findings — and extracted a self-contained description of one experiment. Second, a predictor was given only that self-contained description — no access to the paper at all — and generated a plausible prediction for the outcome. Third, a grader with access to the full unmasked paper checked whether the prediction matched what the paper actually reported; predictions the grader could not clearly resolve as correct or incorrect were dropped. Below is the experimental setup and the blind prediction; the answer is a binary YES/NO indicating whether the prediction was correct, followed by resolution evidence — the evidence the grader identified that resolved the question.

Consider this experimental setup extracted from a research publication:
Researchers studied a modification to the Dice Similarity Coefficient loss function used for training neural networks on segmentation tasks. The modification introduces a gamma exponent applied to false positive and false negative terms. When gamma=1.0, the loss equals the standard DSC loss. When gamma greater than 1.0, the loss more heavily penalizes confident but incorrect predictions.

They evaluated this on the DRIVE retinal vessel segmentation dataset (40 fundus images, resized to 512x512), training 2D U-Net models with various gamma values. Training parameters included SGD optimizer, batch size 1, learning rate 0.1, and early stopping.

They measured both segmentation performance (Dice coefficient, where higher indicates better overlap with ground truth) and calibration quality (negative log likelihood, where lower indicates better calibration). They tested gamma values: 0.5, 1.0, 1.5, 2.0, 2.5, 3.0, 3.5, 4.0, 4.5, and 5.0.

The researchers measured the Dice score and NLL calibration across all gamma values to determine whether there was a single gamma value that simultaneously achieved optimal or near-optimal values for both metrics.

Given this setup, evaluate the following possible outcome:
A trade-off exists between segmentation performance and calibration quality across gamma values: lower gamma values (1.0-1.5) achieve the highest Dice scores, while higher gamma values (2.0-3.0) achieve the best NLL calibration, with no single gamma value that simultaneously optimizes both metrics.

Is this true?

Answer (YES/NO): NO